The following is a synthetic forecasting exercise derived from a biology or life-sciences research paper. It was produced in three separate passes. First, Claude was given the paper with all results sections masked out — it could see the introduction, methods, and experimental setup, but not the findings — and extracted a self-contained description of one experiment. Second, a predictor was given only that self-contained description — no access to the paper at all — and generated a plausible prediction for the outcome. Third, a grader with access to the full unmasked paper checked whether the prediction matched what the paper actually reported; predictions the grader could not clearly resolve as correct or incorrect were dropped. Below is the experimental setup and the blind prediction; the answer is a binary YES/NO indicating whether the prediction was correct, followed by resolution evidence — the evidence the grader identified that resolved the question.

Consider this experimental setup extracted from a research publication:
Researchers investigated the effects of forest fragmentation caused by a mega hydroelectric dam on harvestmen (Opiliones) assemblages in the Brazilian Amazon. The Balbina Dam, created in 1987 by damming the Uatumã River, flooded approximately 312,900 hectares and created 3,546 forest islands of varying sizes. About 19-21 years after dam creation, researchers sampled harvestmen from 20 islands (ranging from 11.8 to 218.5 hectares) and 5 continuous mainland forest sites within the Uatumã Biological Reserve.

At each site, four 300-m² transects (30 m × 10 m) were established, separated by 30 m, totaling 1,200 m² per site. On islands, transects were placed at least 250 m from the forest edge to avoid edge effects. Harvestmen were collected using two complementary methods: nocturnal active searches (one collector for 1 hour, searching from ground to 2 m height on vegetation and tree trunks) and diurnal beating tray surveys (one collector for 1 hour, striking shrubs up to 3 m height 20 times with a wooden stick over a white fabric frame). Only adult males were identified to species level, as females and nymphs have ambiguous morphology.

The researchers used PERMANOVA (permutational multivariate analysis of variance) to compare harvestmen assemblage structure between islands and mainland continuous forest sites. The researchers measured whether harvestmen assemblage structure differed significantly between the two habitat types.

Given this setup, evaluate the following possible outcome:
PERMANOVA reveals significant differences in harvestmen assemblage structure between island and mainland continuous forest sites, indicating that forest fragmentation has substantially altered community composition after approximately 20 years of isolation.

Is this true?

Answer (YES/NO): YES